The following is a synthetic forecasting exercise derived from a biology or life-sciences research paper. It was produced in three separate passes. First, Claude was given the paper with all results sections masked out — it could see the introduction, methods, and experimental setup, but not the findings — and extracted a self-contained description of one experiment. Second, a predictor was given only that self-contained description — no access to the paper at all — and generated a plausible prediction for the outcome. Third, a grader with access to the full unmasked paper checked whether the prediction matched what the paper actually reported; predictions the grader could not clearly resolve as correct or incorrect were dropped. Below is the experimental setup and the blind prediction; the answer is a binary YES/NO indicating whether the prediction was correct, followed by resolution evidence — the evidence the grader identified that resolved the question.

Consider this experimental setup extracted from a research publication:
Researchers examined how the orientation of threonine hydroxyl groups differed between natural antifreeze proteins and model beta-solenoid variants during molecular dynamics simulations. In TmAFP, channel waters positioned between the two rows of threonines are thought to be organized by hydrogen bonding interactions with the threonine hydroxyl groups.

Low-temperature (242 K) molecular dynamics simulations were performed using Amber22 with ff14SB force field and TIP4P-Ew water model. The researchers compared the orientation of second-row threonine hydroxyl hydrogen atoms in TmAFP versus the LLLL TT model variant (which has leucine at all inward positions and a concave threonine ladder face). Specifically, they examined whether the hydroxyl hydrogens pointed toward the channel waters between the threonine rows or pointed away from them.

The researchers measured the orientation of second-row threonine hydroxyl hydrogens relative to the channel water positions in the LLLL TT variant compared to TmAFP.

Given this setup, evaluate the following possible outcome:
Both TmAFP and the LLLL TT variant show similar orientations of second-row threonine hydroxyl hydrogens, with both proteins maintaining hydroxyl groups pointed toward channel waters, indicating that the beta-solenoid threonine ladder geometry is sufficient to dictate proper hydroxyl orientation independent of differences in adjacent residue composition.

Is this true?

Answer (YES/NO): NO